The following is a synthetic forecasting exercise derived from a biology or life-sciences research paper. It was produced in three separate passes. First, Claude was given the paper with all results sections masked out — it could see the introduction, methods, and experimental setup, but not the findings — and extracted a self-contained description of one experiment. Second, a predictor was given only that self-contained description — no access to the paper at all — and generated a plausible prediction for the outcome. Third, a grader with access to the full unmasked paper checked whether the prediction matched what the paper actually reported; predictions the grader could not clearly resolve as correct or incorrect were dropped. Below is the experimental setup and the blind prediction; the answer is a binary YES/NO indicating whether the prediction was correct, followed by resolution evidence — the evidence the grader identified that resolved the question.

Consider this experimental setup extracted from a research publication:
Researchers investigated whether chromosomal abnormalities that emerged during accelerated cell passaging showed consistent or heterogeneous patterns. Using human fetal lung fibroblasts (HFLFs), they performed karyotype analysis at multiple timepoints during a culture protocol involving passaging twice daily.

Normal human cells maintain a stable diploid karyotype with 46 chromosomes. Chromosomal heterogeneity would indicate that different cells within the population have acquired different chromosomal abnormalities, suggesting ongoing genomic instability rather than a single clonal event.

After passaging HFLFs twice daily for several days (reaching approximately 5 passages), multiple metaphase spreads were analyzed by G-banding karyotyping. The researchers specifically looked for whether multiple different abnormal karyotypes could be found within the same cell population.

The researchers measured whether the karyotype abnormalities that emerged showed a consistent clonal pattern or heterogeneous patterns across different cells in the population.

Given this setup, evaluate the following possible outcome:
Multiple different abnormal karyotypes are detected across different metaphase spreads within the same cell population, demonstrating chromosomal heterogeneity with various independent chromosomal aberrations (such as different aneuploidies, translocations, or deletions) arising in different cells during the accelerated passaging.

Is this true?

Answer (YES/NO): YES